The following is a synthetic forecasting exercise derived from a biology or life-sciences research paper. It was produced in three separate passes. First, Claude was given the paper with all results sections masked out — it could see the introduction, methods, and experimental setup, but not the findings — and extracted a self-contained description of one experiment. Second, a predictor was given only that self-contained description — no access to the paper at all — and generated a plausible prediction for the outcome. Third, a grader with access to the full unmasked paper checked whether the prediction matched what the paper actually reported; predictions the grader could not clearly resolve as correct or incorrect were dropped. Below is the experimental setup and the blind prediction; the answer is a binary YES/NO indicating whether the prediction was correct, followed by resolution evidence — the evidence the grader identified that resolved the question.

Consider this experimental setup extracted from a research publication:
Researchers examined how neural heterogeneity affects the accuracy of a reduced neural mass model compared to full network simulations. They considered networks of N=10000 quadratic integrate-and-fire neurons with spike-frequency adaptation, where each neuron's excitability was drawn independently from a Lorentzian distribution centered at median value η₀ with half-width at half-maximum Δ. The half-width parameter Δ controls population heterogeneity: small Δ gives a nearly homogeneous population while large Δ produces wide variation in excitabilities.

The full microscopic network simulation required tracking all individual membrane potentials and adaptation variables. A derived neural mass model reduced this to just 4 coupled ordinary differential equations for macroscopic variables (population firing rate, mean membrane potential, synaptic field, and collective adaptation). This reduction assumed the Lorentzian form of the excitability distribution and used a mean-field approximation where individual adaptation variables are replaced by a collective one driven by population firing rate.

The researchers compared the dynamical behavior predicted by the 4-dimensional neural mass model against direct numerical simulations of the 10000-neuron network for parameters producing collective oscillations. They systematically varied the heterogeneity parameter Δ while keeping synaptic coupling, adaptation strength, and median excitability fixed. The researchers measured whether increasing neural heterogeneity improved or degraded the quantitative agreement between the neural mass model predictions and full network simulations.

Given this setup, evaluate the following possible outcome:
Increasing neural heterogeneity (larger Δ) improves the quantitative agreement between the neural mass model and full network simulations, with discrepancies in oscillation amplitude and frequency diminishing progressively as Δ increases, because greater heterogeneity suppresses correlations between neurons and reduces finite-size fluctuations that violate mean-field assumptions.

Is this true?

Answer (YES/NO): NO